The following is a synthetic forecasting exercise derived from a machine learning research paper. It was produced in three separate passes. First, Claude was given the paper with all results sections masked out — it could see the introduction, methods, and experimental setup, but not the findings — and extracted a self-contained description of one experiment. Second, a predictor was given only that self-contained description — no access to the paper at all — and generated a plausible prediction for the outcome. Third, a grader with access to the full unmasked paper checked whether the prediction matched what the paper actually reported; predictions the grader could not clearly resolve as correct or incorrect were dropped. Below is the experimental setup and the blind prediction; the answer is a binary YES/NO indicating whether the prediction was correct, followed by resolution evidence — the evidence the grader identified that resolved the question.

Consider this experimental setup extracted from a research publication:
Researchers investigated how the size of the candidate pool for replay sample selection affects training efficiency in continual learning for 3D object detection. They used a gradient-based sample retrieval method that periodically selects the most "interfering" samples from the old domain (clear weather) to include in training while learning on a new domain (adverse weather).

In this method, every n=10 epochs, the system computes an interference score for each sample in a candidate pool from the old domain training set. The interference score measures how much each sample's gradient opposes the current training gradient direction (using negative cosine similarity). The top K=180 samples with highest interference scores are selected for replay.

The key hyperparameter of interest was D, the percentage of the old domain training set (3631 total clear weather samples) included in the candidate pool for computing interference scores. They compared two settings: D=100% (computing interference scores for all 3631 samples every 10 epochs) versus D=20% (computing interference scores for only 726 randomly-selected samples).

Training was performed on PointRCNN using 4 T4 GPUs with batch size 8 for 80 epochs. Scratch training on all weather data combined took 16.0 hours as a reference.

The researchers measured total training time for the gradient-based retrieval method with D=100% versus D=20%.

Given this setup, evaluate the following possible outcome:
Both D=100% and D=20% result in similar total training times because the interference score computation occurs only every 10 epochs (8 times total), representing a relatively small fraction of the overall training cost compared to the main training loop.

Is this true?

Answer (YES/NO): NO